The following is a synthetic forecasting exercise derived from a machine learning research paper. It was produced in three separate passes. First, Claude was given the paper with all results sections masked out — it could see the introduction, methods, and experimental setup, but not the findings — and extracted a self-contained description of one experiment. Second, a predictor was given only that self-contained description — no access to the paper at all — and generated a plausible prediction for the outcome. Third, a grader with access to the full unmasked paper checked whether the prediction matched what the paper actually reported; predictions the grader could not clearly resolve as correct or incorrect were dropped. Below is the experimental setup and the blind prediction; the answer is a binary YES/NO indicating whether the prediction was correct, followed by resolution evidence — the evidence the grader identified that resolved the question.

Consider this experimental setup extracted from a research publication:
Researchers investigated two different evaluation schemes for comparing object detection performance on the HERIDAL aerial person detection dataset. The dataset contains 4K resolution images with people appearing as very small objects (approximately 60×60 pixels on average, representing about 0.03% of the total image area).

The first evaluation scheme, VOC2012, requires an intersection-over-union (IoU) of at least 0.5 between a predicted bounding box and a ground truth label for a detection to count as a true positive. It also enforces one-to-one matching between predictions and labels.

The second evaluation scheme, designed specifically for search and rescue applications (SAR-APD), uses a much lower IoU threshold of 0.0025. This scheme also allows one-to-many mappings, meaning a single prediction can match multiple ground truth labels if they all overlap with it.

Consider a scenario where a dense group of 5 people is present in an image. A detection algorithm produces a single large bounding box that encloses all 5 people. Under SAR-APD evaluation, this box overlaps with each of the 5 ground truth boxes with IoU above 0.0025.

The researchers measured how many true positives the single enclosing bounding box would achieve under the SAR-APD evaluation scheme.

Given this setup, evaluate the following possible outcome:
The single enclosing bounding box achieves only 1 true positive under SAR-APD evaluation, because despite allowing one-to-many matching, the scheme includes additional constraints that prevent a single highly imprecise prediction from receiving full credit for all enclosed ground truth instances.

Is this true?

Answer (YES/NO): NO